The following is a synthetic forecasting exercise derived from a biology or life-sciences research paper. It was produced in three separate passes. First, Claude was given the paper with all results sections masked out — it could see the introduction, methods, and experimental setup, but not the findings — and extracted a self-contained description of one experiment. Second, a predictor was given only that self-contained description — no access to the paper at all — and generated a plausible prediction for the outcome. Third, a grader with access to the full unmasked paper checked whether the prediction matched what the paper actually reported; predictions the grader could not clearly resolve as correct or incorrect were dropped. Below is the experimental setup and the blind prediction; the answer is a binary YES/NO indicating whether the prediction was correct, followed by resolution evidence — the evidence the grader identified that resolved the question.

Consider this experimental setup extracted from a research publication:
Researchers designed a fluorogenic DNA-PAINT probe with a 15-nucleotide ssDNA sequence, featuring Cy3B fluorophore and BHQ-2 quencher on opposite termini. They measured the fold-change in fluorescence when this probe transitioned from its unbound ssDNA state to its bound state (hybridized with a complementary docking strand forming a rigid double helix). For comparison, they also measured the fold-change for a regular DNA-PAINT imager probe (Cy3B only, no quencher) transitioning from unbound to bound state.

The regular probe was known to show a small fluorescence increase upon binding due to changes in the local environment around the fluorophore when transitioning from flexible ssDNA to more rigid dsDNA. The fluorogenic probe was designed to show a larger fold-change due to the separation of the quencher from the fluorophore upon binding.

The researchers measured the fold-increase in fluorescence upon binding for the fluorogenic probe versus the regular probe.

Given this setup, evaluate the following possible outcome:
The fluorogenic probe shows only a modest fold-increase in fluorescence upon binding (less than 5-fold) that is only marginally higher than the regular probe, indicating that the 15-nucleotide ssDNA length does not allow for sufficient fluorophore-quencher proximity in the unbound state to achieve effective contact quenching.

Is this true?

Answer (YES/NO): NO